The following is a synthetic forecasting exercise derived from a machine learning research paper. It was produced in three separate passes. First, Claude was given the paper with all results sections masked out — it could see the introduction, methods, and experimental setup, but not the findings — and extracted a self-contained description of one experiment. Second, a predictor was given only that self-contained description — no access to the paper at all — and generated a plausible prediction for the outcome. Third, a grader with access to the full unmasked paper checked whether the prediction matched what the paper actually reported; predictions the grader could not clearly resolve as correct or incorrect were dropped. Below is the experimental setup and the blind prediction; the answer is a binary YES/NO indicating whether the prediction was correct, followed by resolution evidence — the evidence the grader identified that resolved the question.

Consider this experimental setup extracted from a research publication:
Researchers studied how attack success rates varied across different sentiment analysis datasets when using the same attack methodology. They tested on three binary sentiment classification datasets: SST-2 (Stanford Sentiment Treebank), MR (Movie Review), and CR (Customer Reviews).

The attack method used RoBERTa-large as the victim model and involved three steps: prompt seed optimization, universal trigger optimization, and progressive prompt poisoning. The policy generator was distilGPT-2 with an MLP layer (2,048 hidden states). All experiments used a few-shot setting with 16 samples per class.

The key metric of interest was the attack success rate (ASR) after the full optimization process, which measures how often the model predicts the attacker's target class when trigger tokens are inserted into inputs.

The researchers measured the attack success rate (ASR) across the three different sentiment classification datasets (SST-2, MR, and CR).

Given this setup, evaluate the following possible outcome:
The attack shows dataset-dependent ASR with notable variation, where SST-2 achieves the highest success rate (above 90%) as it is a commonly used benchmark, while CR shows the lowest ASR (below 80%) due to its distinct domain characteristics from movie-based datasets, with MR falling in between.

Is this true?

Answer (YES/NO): NO